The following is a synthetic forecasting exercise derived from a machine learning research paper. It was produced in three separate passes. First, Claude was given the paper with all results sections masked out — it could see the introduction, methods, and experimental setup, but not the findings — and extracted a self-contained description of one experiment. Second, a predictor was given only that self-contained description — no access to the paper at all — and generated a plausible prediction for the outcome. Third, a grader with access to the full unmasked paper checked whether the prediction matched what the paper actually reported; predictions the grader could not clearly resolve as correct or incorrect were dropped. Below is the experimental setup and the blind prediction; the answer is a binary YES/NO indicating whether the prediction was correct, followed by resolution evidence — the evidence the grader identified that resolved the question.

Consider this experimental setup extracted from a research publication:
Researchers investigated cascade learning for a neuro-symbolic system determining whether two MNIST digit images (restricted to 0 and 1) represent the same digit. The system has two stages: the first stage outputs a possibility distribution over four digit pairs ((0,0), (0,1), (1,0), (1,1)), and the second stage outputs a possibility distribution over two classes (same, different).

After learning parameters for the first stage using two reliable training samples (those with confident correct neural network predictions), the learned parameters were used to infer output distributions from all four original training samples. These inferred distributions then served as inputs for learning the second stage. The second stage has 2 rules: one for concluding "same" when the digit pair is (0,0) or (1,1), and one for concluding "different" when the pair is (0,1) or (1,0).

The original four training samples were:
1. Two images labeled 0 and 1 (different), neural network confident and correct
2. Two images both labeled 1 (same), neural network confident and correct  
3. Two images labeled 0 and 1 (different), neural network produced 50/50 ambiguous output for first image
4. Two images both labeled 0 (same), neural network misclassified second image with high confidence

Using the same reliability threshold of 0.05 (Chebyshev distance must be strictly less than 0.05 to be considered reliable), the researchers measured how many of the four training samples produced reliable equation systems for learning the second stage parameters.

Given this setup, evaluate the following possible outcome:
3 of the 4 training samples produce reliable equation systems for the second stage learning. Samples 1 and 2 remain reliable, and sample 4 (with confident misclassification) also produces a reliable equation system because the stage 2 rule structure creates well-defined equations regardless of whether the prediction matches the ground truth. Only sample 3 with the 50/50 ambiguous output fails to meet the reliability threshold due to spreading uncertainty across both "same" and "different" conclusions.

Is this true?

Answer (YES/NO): NO